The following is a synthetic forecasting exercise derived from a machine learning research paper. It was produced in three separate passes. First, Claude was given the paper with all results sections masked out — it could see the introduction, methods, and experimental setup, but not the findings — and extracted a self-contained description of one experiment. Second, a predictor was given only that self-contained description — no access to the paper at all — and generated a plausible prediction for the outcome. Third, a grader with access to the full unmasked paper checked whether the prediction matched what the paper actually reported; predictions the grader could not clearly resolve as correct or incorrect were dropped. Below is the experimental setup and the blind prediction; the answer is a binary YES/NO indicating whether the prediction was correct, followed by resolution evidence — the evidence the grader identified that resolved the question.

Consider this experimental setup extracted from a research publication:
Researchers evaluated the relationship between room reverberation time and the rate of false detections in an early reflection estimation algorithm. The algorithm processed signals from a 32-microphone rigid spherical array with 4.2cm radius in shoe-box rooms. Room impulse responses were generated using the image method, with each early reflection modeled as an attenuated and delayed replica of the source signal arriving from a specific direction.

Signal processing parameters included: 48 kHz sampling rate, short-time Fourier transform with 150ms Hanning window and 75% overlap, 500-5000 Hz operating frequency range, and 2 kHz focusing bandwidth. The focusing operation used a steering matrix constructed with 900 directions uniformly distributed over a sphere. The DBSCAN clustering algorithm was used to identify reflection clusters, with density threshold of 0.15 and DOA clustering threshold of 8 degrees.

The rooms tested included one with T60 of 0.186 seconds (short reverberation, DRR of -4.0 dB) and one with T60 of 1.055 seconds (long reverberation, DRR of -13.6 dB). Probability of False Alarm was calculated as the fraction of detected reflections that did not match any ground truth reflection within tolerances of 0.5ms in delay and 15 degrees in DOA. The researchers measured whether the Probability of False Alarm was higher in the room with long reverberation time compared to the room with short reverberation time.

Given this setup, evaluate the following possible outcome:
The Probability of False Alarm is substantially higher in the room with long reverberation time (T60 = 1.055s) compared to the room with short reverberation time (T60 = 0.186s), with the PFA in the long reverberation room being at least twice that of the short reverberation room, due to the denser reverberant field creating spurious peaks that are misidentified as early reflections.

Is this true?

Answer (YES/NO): NO